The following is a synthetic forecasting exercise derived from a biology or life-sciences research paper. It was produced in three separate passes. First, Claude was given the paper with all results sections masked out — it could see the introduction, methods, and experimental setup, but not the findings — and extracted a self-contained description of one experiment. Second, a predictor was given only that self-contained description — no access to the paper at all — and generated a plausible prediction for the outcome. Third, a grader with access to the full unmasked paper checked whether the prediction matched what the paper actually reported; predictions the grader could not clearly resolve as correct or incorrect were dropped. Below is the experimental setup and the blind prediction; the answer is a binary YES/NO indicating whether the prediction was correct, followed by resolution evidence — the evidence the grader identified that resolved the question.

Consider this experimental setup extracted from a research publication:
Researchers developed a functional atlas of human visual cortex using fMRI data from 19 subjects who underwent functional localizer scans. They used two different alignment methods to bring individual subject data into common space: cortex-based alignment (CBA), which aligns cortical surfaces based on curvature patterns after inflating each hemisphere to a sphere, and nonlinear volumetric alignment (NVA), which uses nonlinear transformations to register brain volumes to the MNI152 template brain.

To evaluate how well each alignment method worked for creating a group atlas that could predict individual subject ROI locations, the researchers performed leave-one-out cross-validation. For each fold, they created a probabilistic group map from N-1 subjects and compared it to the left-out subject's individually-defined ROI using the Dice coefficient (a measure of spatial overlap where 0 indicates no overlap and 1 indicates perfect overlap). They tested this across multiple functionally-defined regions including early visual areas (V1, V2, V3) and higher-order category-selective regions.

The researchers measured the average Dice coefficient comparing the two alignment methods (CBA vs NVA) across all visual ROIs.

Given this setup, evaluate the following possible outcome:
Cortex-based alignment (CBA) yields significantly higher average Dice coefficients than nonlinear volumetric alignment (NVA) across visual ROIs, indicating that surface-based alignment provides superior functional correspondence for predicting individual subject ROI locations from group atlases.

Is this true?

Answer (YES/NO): YES